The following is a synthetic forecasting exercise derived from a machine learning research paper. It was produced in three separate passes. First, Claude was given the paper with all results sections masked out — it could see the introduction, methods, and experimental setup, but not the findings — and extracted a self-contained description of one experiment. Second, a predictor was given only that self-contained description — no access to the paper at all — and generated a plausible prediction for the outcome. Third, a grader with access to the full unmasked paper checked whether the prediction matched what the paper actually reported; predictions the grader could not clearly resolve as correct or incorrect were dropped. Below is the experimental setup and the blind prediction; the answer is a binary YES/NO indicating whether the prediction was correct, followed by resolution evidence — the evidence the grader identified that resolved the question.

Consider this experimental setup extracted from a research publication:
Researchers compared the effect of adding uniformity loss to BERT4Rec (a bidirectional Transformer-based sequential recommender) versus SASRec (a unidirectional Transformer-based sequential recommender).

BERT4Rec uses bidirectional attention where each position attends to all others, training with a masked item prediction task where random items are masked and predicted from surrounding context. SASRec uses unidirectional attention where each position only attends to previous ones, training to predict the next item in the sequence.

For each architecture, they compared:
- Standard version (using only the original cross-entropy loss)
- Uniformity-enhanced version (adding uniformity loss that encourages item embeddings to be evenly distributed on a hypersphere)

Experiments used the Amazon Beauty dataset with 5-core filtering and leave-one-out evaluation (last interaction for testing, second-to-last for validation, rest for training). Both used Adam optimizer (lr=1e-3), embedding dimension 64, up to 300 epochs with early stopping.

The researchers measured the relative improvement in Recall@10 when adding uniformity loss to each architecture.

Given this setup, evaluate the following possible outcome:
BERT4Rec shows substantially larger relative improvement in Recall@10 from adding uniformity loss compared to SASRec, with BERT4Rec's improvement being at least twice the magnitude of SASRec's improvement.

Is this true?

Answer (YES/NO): YES